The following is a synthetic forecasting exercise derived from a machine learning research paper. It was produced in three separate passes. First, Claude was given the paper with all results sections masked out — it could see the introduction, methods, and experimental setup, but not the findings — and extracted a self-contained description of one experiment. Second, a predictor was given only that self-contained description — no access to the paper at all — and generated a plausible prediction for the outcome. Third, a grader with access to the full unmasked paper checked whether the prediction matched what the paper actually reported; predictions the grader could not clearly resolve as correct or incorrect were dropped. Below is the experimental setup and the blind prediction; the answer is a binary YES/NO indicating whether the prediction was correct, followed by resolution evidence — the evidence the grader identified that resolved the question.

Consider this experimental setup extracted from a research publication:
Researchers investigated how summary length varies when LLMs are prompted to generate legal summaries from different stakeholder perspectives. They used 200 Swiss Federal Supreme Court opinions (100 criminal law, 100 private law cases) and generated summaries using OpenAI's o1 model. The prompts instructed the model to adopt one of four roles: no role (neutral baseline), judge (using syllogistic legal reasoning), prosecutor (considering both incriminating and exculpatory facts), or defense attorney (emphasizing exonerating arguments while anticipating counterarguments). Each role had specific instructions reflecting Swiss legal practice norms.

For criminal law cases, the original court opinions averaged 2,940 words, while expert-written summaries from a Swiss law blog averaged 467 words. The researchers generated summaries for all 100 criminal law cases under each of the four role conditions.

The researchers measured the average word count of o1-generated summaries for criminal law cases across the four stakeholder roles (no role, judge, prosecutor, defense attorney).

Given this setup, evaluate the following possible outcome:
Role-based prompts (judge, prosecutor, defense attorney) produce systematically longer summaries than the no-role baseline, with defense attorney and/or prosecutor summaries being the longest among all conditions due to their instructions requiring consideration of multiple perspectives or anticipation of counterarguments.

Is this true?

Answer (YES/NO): YES